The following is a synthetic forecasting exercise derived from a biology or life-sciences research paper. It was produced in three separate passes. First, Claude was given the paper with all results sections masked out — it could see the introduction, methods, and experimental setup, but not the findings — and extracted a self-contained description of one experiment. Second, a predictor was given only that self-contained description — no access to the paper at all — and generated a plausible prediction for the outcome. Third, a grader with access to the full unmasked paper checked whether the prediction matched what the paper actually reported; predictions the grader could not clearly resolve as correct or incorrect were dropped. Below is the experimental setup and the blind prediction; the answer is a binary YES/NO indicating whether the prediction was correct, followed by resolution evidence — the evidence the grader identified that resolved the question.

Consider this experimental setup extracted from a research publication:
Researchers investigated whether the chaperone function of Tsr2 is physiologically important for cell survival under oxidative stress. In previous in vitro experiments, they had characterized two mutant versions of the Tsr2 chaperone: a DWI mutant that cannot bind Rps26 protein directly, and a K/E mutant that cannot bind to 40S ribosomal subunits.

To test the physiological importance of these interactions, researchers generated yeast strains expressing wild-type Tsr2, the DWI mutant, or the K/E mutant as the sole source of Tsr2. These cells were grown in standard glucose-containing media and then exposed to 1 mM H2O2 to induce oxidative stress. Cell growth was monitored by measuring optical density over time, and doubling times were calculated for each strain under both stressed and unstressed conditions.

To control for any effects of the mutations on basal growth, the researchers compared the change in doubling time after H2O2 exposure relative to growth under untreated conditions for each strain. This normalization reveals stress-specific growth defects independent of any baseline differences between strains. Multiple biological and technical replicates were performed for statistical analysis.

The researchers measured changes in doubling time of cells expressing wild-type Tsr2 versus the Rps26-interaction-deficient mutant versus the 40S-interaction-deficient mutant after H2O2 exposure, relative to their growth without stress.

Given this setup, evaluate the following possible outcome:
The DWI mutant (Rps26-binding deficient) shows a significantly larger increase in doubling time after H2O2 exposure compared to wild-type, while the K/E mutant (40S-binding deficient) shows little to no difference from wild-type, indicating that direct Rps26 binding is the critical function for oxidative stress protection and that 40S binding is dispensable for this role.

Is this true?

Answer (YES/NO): NO